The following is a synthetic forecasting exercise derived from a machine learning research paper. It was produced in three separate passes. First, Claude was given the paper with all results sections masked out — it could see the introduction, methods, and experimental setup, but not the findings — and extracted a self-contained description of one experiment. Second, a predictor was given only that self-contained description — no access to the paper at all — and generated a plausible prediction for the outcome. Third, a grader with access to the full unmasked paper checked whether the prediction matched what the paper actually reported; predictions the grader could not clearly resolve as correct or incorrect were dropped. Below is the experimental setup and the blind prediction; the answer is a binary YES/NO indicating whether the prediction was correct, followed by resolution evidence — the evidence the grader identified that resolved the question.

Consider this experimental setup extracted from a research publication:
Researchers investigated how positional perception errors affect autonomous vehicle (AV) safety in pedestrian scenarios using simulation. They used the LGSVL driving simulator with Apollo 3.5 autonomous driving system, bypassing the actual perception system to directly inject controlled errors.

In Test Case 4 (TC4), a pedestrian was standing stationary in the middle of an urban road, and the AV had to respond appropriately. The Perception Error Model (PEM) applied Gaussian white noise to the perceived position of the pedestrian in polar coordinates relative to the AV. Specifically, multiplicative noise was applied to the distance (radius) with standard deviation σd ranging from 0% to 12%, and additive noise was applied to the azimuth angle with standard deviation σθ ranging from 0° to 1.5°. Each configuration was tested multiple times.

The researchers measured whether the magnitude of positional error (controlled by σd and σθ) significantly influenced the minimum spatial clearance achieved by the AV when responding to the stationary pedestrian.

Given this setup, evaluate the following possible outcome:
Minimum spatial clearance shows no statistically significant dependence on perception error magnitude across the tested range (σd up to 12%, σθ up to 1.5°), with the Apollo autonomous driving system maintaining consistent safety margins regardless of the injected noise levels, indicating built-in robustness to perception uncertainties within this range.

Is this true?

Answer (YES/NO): NO